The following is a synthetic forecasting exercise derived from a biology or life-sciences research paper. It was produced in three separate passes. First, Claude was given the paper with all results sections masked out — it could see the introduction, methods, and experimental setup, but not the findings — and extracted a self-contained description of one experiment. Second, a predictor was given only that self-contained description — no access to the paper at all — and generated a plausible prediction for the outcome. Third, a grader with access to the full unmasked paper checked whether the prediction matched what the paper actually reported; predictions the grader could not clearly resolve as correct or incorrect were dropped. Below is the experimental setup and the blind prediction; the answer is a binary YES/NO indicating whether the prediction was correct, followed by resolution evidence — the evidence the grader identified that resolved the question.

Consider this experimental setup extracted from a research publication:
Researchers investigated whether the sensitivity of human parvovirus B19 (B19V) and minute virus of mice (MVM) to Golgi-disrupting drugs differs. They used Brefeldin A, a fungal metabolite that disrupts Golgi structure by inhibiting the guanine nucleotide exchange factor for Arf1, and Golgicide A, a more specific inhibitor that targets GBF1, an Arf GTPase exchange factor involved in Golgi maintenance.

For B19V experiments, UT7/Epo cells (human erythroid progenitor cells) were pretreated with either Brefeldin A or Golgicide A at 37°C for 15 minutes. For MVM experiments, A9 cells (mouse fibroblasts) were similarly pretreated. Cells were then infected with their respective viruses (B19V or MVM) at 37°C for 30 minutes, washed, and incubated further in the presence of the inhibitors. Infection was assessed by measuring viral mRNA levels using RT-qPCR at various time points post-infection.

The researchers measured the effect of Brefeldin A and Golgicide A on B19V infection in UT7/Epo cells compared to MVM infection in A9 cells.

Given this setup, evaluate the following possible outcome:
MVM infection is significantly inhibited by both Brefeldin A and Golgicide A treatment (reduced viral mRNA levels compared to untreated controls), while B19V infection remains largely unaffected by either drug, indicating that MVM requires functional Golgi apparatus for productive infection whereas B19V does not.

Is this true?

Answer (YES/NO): NO